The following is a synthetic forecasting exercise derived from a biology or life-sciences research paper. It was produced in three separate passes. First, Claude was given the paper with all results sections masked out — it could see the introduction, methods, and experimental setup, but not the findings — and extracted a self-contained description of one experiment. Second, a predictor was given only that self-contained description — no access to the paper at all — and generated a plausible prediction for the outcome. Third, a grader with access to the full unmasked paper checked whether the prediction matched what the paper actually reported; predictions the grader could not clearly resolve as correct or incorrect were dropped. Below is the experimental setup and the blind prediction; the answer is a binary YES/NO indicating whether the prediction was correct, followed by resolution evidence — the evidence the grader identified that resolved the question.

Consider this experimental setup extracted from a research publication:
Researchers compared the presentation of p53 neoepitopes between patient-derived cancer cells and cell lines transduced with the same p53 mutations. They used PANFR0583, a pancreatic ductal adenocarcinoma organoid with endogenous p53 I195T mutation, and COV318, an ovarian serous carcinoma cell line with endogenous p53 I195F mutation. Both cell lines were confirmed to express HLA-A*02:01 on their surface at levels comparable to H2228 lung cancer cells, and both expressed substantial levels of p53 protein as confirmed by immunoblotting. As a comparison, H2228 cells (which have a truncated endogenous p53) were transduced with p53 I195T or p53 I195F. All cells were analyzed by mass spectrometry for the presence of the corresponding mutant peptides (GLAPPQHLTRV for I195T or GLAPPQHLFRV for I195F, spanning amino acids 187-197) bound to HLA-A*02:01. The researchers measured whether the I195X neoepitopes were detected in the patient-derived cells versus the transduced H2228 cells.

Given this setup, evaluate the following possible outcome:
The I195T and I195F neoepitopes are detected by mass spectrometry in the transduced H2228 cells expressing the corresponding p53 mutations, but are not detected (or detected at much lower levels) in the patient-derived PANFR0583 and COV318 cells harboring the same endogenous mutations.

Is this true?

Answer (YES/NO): YES